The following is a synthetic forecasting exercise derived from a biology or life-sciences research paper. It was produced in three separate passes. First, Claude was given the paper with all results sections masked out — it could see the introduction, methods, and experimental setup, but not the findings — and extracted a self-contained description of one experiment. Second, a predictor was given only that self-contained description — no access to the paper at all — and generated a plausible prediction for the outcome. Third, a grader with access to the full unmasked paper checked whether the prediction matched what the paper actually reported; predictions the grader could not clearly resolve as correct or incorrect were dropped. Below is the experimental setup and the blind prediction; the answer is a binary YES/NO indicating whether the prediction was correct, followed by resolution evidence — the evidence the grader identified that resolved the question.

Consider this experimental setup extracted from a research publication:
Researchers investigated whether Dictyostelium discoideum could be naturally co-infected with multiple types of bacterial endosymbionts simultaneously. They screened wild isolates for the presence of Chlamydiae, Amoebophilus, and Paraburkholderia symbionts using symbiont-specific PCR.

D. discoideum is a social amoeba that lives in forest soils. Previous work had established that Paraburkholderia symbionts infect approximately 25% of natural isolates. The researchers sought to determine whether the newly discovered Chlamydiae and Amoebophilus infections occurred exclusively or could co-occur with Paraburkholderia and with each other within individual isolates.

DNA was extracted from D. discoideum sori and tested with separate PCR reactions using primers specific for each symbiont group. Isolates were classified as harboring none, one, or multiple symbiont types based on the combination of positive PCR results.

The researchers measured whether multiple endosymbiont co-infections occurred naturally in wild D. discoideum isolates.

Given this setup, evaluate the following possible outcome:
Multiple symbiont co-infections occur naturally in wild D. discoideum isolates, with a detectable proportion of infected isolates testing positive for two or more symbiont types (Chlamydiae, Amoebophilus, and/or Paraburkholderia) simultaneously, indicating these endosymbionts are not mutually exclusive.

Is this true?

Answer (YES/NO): YES